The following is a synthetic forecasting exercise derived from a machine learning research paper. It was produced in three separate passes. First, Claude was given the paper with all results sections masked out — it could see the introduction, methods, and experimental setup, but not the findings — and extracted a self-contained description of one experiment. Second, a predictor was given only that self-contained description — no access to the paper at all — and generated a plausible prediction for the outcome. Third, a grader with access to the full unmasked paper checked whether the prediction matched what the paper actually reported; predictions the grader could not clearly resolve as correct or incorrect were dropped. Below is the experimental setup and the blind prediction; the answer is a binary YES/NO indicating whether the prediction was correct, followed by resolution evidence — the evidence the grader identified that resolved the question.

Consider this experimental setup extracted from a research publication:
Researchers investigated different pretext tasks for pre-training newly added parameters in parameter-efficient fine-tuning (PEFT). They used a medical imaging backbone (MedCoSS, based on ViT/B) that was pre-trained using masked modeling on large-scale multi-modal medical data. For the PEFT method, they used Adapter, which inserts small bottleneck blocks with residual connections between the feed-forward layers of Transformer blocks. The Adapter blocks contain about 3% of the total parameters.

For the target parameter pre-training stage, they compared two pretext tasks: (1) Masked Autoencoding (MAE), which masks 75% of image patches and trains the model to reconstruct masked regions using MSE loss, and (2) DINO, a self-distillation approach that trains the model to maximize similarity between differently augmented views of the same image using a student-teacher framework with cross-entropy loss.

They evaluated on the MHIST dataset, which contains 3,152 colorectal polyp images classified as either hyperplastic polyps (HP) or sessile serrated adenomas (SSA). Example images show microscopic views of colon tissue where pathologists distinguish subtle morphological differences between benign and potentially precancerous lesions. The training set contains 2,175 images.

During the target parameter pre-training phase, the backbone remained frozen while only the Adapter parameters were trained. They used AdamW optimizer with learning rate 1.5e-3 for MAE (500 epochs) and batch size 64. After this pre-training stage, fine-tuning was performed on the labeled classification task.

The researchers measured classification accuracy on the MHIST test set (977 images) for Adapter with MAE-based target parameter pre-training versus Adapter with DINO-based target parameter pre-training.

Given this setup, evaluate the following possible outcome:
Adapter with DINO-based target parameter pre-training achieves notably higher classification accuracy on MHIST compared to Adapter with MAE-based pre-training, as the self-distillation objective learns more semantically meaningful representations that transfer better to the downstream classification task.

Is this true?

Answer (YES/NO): NO